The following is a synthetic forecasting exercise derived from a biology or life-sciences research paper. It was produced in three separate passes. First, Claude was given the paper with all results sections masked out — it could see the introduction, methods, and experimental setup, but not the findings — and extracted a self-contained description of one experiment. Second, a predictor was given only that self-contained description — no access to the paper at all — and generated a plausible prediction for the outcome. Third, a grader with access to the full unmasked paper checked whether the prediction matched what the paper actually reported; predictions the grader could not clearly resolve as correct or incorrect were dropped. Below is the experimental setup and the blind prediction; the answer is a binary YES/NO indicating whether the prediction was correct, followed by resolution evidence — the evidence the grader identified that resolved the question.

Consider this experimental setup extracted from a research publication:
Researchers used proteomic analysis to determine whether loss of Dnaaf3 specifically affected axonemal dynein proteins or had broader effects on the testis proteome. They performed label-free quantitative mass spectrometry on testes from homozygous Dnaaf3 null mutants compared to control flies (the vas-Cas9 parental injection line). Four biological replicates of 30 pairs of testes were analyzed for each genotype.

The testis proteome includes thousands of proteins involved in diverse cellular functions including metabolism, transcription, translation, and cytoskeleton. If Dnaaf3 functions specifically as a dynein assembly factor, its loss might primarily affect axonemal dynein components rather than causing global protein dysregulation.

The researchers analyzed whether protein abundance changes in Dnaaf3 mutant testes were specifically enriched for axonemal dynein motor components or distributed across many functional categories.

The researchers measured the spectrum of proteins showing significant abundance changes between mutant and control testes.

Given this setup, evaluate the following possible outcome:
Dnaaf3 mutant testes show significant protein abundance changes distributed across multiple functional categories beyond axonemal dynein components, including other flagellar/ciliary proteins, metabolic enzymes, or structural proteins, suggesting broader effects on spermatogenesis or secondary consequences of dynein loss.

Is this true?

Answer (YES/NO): NO